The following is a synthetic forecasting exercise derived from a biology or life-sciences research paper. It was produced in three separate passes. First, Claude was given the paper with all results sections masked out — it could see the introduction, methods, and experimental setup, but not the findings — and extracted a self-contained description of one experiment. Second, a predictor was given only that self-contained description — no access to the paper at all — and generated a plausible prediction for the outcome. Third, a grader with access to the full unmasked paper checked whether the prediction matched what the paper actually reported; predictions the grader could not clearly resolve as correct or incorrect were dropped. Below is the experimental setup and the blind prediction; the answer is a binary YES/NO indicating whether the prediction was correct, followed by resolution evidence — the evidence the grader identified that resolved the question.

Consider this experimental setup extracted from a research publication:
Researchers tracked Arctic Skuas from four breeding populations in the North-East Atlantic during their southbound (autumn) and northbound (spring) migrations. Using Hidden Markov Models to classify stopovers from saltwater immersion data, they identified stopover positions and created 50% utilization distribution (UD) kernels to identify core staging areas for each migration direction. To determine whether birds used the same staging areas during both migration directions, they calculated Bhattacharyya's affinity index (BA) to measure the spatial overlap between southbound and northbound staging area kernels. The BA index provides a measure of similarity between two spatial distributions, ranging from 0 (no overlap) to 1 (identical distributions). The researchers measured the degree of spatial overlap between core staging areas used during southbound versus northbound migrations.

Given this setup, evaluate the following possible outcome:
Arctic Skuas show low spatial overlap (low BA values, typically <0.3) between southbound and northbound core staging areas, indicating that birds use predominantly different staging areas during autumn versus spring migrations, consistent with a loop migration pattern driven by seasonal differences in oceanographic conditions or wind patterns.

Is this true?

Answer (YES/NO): NO